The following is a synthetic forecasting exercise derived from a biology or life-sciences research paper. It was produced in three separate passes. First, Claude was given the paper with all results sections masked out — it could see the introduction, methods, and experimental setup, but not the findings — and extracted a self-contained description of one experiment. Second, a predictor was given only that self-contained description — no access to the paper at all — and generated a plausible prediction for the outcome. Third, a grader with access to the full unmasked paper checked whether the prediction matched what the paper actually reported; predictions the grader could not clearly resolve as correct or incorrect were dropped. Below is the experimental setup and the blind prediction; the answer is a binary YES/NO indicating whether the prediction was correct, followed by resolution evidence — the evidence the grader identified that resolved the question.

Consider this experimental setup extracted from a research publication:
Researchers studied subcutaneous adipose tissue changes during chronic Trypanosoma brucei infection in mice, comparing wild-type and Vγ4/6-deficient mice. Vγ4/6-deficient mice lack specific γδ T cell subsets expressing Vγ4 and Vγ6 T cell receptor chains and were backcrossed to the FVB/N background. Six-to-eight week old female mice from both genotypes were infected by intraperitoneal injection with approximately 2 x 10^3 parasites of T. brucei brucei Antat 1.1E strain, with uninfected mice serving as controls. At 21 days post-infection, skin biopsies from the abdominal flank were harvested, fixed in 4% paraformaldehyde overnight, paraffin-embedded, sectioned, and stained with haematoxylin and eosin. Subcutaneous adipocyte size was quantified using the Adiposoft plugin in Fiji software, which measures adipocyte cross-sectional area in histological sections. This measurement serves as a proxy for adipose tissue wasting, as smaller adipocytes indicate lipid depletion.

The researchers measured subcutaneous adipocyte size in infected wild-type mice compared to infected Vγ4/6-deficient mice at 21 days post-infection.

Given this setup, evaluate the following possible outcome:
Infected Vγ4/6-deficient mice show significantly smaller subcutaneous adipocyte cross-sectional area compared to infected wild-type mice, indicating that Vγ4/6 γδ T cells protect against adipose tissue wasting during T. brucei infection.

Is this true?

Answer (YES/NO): NO